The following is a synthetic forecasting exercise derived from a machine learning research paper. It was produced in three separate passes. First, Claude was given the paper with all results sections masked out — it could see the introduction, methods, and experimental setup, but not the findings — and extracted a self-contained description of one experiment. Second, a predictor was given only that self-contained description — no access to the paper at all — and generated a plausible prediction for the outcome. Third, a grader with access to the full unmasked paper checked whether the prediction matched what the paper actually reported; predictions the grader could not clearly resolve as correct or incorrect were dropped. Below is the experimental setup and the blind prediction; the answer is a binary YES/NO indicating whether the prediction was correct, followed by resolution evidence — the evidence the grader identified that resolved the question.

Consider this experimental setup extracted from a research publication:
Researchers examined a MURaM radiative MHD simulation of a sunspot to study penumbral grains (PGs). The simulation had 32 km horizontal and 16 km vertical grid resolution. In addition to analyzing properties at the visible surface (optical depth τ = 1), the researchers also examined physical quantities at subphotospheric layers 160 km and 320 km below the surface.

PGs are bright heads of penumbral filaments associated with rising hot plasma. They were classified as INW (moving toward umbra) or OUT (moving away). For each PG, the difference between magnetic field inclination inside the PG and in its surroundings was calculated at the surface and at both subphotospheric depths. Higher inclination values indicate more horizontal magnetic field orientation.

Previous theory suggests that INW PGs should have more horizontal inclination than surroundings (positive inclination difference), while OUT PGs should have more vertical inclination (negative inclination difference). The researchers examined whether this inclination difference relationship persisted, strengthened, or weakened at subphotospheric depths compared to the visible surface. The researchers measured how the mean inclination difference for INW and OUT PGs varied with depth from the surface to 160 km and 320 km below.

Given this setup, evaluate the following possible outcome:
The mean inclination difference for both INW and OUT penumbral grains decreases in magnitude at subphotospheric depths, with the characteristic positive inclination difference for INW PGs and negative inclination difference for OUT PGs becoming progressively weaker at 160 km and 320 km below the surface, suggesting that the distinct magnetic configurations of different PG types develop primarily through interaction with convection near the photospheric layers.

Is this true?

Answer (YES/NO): NO